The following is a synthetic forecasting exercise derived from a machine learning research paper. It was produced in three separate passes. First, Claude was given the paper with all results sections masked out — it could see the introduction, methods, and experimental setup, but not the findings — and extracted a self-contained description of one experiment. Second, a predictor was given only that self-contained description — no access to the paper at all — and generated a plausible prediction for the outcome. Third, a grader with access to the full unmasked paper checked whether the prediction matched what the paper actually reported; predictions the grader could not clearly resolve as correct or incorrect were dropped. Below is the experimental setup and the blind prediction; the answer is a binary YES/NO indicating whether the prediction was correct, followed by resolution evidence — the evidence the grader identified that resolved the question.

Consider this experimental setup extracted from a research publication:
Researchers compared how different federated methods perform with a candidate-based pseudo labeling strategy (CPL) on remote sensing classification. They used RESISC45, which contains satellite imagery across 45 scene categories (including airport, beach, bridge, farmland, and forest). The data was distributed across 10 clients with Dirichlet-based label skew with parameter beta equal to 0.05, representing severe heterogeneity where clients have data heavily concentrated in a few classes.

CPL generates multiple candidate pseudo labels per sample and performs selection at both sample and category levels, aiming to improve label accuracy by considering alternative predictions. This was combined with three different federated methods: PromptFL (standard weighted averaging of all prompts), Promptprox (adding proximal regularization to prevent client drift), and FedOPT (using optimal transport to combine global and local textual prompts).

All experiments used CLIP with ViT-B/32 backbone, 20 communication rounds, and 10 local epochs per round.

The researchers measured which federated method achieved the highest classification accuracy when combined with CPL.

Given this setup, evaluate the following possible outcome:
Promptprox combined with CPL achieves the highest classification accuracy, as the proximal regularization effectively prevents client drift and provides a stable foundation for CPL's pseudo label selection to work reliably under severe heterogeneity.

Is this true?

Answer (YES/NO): YES